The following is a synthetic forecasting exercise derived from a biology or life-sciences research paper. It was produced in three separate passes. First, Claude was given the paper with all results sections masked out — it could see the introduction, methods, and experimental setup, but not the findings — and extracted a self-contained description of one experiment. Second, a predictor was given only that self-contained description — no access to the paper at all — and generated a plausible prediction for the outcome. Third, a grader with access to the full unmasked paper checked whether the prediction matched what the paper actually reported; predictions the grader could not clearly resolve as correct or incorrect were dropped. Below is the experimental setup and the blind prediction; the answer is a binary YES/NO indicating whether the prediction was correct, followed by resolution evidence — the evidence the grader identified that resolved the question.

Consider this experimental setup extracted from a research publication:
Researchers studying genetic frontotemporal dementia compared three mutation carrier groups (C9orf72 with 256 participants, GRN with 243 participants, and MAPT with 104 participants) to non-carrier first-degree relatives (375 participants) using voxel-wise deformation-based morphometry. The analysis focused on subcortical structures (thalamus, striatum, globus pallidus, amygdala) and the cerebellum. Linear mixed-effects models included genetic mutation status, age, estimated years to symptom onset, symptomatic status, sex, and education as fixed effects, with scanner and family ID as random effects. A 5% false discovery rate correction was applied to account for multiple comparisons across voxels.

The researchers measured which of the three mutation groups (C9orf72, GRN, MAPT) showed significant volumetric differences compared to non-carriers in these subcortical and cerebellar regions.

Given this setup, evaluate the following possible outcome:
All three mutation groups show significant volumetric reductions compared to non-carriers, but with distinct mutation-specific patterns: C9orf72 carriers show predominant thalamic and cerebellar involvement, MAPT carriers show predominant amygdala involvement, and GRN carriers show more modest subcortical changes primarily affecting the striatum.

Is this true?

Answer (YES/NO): NO